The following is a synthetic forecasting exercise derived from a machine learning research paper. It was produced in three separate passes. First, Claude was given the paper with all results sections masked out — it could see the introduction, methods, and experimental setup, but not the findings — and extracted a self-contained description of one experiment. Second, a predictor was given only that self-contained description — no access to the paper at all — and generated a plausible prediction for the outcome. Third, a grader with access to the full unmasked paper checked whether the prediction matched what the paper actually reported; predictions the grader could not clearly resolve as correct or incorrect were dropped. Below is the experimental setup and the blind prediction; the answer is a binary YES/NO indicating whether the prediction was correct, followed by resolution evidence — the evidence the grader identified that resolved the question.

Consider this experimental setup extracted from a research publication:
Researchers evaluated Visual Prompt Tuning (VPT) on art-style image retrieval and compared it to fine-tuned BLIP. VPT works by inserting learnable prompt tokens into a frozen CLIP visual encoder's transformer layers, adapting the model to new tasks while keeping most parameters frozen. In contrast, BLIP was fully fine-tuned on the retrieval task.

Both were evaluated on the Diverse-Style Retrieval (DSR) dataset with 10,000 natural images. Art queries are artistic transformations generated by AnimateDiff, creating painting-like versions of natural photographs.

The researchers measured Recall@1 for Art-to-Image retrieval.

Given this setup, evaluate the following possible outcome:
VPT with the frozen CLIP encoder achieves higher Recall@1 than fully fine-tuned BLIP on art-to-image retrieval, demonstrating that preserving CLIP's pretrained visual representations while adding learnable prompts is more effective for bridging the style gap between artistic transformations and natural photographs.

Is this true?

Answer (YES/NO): YES